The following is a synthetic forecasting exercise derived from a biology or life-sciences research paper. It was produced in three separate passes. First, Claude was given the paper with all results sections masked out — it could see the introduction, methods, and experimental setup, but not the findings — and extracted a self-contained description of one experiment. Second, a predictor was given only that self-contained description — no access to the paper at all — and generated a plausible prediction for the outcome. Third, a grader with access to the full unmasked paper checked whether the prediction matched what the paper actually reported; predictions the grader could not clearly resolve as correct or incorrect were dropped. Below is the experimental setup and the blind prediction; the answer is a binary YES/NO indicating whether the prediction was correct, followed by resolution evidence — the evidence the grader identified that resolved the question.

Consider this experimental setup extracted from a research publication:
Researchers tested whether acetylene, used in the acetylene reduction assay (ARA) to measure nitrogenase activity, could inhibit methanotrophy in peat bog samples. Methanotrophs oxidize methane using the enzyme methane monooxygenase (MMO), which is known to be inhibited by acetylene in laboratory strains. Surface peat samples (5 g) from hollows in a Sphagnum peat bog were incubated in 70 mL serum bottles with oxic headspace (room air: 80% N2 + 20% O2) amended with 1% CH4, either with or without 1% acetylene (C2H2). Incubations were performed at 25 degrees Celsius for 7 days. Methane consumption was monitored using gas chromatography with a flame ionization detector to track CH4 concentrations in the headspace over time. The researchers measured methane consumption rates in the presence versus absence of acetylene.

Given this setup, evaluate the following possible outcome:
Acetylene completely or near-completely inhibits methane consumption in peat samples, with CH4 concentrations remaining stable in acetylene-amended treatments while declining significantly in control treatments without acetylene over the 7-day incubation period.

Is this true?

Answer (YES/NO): YES